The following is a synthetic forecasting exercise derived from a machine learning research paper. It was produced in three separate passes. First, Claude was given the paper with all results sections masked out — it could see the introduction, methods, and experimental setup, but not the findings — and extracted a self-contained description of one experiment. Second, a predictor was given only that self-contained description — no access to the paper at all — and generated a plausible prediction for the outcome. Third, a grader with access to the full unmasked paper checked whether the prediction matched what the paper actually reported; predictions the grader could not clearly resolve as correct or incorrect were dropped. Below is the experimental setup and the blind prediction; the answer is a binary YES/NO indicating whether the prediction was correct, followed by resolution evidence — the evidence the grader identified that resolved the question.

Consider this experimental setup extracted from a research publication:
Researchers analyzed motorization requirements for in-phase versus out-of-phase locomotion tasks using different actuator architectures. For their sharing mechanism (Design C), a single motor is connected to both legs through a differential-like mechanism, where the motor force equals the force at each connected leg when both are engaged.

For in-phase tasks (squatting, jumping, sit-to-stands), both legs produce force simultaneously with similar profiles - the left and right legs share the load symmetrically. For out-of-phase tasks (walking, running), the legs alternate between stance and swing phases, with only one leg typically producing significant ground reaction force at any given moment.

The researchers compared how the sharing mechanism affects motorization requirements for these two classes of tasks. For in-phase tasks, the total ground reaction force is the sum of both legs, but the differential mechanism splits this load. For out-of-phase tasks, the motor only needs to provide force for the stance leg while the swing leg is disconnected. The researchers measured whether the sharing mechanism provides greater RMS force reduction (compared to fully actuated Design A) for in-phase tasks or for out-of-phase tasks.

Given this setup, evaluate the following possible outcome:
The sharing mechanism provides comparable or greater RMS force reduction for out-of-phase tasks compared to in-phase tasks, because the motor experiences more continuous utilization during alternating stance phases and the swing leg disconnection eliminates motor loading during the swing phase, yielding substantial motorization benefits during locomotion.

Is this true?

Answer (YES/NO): NO